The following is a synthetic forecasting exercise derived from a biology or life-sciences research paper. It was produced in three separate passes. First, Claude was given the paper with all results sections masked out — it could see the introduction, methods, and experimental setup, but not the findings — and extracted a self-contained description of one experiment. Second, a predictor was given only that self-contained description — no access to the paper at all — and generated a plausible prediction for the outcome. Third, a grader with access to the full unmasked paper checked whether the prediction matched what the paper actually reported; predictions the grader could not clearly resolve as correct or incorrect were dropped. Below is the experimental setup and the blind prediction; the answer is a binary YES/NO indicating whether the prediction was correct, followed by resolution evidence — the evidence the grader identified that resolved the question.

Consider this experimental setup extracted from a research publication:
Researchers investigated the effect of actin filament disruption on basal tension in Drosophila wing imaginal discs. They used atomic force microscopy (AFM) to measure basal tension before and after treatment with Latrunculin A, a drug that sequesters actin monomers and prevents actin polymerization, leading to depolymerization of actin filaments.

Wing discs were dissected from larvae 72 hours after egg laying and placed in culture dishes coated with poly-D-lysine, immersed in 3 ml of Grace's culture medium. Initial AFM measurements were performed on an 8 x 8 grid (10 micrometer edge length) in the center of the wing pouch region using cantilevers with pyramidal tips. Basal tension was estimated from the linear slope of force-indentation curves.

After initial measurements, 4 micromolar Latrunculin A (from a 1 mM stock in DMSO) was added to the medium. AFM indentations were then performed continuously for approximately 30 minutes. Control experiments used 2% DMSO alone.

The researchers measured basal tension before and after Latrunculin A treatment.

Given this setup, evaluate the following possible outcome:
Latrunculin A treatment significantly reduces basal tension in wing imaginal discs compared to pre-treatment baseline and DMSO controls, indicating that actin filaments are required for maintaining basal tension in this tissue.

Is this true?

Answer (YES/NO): YES